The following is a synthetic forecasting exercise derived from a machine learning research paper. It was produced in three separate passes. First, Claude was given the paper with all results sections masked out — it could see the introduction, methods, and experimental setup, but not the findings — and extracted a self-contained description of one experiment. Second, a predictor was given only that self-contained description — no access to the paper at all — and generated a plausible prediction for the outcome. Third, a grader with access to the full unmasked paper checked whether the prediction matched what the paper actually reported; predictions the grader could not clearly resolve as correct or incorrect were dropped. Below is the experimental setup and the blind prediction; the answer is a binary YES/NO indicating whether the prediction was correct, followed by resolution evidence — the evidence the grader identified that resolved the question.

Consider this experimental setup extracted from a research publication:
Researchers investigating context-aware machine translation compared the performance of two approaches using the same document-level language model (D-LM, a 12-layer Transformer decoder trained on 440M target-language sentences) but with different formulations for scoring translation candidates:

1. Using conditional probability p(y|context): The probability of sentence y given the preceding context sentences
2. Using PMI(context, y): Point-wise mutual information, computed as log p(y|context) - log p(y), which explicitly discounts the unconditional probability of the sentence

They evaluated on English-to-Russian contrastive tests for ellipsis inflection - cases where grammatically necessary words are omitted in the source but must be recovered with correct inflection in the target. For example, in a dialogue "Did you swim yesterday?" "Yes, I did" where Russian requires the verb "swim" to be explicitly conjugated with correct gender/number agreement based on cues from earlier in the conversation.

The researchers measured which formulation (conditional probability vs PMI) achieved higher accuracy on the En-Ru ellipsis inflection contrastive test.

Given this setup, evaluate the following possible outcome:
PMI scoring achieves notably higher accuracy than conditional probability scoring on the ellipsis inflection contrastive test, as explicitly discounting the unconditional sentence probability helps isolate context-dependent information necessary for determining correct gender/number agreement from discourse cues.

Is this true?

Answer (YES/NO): NO